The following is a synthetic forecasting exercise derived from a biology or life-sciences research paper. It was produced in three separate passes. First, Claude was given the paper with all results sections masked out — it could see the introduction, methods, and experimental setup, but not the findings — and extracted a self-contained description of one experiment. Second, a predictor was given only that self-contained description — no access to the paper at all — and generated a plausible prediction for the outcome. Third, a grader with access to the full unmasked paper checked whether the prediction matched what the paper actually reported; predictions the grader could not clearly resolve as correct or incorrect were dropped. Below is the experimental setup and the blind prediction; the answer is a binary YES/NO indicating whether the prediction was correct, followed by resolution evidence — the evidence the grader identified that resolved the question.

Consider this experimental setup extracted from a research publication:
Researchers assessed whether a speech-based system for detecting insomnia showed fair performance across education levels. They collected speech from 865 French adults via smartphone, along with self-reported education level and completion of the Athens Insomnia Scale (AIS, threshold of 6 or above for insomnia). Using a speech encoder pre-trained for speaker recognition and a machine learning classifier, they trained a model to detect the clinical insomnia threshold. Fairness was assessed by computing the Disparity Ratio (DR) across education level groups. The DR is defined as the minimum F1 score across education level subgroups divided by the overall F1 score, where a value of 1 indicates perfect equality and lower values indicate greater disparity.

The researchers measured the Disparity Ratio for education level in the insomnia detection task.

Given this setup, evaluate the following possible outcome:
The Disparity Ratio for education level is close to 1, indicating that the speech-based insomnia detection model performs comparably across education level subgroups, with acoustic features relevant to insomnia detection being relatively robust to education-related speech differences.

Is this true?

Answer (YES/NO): NO